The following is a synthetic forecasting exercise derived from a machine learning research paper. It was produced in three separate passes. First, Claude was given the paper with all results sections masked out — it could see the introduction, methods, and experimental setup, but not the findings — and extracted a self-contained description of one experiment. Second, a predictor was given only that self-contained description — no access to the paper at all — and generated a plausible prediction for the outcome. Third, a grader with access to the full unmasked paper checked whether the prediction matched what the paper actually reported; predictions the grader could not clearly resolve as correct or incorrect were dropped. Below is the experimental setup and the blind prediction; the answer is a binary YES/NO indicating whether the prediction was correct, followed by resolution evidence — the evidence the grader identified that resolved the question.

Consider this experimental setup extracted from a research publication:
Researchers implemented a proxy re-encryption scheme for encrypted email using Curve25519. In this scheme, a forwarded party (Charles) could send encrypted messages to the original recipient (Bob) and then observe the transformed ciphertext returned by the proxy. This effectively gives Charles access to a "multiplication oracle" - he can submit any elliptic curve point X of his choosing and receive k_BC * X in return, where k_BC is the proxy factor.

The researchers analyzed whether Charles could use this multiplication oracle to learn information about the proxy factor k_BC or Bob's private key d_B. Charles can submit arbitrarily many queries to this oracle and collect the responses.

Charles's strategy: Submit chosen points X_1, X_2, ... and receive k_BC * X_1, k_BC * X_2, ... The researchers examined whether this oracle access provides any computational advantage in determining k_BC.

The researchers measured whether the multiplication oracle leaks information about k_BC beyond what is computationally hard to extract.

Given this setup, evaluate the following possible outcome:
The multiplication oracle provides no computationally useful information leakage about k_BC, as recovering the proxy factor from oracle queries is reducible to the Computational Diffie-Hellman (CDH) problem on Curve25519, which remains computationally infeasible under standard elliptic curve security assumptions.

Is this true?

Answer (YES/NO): NO